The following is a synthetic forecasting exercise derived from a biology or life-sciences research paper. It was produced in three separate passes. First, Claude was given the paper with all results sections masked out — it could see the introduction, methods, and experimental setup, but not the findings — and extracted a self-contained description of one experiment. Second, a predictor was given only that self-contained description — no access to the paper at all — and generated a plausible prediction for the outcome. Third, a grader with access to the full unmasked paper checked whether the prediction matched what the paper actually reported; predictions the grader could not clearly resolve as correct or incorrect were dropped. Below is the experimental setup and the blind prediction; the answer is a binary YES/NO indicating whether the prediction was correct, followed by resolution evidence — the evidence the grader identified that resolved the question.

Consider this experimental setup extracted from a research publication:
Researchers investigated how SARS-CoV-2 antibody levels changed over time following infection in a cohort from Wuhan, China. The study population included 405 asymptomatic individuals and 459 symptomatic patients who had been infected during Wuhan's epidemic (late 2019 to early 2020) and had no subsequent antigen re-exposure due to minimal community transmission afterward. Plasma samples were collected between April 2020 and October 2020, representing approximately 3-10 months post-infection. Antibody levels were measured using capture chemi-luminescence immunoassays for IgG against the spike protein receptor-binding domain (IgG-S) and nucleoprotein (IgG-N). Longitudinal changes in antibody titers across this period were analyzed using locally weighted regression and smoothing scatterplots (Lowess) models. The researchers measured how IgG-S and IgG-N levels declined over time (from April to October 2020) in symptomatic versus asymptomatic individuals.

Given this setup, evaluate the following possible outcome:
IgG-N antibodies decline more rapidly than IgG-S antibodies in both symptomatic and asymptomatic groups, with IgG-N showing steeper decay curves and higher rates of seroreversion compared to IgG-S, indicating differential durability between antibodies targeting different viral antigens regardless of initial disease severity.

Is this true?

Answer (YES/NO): NO